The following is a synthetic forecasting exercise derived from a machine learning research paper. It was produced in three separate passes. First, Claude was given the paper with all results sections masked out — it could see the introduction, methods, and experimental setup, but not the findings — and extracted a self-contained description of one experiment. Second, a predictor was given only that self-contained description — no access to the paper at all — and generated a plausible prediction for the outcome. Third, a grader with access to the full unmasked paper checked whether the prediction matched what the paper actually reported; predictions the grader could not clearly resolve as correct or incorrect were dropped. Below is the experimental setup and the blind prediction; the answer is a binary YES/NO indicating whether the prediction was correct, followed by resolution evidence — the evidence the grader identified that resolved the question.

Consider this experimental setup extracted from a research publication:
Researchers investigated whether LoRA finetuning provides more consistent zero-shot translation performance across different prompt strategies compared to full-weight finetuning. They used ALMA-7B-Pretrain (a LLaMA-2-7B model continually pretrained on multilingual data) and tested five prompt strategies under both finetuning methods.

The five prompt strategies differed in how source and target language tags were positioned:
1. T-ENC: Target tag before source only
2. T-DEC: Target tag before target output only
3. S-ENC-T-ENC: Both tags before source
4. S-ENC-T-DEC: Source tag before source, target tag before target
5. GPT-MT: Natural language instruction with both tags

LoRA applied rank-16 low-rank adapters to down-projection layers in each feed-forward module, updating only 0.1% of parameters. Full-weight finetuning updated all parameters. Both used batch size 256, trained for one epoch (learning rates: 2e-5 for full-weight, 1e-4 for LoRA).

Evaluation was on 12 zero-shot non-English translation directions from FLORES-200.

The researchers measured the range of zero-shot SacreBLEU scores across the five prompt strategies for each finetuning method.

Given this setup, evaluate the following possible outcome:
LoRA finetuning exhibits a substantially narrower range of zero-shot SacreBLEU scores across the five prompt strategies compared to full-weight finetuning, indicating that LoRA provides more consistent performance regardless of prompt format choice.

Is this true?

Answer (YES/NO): YES